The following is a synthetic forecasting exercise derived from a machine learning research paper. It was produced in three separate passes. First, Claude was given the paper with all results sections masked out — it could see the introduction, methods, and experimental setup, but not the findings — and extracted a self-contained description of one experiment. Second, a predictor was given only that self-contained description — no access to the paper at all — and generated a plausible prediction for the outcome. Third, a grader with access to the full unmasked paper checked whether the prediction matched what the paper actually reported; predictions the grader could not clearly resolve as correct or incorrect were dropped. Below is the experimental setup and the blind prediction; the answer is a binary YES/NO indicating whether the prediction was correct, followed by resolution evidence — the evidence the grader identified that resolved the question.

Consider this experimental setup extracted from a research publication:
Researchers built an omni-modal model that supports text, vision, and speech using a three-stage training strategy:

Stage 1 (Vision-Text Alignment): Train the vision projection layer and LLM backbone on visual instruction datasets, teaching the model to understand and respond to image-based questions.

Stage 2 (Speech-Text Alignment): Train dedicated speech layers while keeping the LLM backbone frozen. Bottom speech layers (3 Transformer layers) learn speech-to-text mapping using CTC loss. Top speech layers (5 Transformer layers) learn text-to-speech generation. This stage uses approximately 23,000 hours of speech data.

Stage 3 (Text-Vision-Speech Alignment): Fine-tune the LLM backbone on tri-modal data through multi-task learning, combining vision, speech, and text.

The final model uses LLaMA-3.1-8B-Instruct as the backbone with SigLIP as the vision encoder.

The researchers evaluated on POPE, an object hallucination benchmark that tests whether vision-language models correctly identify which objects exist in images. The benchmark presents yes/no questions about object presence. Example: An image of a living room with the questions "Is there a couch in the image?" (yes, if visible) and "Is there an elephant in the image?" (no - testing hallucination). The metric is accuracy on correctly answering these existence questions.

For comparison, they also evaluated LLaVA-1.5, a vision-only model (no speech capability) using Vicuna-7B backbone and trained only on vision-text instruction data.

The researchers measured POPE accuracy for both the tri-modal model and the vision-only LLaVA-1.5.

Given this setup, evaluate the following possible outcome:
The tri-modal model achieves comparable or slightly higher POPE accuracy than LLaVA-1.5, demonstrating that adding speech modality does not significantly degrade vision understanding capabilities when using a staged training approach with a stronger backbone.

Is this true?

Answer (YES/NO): YES